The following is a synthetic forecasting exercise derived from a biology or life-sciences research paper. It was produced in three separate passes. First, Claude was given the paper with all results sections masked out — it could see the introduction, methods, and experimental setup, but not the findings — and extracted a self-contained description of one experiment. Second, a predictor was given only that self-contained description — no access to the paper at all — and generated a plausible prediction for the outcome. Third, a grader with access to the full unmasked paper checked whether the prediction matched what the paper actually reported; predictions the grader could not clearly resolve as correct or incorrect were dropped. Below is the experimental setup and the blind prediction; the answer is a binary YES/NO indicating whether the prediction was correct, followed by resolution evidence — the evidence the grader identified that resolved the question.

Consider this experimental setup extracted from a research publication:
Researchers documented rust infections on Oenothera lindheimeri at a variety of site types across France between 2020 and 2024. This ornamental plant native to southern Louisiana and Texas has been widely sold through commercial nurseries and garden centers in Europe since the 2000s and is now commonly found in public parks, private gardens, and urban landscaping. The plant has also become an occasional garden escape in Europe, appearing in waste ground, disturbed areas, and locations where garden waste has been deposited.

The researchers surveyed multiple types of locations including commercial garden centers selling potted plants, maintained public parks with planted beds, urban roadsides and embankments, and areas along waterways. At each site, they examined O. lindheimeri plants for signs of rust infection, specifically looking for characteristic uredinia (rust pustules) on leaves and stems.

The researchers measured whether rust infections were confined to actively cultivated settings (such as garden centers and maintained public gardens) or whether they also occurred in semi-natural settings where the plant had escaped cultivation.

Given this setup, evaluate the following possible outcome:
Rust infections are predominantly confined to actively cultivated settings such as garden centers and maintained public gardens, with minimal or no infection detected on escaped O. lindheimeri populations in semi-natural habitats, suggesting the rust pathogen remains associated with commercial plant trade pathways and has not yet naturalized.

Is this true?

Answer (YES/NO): NO